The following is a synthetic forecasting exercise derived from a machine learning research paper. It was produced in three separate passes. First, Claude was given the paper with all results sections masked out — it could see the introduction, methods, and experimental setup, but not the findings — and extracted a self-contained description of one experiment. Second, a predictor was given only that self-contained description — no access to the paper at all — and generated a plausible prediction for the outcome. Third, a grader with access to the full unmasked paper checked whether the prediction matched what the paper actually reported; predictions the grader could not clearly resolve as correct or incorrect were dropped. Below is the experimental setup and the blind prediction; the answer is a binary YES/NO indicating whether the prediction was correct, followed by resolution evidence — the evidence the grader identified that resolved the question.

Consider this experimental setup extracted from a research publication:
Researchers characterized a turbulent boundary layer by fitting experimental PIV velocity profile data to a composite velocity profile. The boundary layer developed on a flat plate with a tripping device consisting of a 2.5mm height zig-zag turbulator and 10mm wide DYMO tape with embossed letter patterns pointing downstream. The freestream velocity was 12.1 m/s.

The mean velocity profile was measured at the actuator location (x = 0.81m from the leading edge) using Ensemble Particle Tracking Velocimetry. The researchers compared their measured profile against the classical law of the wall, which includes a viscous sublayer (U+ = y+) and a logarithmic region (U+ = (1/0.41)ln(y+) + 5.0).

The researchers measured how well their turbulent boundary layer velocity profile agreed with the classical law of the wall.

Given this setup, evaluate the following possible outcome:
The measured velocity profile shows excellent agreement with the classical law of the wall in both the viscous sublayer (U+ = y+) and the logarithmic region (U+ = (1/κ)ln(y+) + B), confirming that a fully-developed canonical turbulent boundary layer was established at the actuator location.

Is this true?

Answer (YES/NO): NO